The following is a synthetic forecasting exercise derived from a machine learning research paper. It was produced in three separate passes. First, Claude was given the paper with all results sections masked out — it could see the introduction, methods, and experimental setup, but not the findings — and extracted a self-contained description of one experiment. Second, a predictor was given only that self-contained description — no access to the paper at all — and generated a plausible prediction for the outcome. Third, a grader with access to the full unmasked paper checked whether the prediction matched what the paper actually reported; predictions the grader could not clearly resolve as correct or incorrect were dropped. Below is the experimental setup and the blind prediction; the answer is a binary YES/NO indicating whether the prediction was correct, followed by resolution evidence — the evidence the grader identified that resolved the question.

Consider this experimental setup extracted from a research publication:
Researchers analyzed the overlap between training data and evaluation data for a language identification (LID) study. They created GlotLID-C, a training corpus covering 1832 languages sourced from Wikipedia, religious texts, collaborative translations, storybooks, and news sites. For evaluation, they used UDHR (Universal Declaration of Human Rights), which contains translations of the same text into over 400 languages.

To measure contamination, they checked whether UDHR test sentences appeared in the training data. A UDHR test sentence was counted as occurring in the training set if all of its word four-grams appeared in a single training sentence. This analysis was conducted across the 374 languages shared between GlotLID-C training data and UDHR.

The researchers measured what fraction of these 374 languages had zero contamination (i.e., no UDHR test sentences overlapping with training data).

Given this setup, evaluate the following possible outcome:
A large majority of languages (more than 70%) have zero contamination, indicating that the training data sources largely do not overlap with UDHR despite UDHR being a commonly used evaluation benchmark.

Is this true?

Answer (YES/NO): YES